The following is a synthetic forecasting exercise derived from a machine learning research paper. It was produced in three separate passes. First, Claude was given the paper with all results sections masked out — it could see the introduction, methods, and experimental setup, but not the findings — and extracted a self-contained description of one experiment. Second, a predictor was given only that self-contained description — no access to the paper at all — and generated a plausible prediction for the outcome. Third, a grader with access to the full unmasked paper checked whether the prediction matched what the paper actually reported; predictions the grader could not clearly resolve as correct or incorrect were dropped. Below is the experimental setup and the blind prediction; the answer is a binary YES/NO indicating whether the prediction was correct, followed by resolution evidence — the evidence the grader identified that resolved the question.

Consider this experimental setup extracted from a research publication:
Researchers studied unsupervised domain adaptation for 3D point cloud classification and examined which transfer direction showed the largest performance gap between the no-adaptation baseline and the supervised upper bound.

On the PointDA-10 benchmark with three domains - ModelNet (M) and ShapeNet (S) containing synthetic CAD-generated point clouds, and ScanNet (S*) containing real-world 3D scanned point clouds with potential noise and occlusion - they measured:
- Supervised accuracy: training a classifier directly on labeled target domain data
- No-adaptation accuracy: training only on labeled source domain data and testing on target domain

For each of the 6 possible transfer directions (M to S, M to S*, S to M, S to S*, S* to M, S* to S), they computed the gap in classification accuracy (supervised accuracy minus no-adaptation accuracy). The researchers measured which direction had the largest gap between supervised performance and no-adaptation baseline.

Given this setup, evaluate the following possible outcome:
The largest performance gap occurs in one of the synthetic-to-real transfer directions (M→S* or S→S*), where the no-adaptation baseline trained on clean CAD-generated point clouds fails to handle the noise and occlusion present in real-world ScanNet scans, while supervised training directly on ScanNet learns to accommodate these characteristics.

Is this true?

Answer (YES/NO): YES